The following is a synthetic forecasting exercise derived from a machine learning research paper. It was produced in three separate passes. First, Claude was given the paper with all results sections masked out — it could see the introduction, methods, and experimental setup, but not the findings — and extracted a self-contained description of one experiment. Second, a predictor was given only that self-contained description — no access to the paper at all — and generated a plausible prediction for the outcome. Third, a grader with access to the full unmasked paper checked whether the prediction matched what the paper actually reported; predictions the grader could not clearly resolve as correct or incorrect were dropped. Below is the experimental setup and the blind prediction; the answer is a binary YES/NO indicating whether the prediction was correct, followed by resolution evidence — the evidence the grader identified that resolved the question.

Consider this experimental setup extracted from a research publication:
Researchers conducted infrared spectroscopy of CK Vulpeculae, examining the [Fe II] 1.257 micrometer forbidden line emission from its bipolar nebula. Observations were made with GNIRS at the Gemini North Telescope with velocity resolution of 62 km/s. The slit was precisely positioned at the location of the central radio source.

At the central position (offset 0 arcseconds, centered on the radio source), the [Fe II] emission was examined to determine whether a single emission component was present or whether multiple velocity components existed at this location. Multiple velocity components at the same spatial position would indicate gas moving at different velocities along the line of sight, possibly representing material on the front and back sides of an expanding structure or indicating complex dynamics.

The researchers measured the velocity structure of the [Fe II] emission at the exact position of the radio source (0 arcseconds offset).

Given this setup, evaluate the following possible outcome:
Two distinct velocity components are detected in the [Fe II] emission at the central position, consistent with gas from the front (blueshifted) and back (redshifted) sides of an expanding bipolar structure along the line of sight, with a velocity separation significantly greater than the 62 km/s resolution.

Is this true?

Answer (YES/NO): NO